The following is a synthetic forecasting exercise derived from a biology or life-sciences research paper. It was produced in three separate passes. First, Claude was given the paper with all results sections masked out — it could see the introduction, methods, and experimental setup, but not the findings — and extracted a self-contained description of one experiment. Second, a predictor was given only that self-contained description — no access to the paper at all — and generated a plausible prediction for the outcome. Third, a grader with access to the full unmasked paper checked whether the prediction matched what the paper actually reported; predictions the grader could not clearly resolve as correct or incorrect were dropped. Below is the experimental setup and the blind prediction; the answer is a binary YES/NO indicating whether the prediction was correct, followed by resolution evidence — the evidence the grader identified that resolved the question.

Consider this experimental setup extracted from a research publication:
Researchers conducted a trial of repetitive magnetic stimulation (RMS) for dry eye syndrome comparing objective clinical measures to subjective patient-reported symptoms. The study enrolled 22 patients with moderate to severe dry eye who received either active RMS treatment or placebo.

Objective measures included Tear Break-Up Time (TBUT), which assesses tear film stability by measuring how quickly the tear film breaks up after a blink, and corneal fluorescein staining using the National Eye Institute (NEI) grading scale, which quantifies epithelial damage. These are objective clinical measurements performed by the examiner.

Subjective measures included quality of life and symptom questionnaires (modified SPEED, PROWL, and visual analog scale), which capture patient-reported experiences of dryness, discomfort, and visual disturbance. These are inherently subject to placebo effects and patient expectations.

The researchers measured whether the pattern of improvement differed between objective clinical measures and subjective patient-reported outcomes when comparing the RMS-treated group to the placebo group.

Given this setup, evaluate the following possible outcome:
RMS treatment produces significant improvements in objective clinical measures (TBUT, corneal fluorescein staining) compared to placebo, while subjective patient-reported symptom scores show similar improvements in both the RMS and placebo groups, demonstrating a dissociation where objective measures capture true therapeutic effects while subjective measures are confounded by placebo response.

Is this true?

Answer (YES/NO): YES